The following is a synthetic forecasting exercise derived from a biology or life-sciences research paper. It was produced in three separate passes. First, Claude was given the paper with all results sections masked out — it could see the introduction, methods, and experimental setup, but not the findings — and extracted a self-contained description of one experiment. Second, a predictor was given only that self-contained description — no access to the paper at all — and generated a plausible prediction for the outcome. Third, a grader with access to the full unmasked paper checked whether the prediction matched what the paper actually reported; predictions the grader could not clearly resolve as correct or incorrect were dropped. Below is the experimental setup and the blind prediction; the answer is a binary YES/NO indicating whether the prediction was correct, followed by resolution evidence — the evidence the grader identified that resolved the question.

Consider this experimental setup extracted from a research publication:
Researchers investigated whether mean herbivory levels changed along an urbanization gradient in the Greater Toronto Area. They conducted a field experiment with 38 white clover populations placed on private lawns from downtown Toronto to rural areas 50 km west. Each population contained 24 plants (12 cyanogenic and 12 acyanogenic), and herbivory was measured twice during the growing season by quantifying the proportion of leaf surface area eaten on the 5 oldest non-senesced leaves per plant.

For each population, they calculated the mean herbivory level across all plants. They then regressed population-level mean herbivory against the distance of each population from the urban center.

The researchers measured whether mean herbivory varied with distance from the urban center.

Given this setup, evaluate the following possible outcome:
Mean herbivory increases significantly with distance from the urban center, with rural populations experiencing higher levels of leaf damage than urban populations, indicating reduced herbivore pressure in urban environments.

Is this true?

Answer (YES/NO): NO